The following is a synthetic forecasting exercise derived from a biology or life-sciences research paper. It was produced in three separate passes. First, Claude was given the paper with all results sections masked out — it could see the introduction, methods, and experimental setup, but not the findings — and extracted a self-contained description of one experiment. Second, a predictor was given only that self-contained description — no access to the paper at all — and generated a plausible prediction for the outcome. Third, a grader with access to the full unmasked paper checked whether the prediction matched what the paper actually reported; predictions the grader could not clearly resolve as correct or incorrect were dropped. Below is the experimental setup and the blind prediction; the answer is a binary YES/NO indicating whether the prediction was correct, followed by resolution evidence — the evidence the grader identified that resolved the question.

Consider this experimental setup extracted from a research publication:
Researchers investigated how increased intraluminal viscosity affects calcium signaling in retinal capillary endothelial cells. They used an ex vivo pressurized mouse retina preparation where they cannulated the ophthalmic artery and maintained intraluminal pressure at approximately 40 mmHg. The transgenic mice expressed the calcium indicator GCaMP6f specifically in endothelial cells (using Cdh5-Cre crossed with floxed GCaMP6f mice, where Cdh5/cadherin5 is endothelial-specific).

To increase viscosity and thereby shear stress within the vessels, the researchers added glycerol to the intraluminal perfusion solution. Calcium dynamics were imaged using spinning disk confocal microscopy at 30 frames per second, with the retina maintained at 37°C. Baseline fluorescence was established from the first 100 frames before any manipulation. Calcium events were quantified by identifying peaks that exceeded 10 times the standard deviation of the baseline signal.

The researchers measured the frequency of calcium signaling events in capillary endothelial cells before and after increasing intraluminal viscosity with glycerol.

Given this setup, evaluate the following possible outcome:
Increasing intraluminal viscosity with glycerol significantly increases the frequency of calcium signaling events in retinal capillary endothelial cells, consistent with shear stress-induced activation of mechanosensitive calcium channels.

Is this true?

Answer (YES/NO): NO